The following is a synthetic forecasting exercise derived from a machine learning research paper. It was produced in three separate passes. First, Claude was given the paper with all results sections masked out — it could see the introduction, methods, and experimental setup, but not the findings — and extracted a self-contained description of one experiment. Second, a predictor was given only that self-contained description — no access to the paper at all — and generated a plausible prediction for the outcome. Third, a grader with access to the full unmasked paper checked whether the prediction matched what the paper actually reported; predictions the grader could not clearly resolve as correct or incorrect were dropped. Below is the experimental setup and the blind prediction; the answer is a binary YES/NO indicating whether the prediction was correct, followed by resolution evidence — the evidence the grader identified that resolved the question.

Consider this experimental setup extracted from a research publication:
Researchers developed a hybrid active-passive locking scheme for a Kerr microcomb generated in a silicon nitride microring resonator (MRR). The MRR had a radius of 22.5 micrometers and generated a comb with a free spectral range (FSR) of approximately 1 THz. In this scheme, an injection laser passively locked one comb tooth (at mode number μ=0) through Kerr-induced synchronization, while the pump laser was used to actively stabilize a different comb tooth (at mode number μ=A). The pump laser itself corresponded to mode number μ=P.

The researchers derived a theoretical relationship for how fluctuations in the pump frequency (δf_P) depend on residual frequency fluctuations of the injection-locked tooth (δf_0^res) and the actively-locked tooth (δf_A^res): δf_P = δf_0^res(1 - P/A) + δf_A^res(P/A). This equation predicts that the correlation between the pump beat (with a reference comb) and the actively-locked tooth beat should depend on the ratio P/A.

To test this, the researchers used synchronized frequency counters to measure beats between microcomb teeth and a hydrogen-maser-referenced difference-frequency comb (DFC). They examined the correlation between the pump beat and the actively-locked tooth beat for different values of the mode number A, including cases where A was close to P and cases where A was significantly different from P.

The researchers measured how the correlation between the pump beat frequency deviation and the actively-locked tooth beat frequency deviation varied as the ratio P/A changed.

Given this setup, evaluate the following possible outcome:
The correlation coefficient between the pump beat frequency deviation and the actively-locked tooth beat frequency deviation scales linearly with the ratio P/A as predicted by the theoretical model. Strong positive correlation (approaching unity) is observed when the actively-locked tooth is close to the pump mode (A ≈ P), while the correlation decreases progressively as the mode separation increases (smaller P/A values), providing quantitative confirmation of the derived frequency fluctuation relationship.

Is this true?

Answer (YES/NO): NO